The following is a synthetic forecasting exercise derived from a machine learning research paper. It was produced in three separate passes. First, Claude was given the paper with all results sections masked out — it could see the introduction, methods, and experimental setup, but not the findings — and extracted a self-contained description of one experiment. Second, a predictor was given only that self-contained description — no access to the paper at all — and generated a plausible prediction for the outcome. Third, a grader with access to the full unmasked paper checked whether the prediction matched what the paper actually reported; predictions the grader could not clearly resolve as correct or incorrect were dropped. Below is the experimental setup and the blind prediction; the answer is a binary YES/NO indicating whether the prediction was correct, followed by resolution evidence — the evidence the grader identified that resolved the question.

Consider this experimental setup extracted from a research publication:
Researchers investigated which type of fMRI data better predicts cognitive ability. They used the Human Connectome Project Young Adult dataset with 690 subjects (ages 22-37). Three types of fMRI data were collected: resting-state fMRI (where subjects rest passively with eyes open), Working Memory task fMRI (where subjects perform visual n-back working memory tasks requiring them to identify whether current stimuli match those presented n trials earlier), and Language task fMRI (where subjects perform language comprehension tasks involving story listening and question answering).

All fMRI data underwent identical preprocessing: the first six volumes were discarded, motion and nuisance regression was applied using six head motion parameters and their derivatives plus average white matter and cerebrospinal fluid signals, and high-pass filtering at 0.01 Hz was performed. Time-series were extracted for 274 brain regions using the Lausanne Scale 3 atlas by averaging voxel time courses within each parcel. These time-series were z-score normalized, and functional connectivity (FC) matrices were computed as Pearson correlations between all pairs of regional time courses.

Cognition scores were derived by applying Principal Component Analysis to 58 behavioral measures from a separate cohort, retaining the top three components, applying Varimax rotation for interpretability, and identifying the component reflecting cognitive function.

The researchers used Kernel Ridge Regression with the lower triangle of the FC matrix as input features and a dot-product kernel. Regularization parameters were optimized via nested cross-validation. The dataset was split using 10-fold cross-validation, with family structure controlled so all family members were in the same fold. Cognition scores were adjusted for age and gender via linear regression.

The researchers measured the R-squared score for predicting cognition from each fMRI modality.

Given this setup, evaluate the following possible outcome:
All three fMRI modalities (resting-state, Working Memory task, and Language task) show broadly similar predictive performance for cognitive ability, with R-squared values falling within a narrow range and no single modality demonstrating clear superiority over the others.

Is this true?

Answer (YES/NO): NO